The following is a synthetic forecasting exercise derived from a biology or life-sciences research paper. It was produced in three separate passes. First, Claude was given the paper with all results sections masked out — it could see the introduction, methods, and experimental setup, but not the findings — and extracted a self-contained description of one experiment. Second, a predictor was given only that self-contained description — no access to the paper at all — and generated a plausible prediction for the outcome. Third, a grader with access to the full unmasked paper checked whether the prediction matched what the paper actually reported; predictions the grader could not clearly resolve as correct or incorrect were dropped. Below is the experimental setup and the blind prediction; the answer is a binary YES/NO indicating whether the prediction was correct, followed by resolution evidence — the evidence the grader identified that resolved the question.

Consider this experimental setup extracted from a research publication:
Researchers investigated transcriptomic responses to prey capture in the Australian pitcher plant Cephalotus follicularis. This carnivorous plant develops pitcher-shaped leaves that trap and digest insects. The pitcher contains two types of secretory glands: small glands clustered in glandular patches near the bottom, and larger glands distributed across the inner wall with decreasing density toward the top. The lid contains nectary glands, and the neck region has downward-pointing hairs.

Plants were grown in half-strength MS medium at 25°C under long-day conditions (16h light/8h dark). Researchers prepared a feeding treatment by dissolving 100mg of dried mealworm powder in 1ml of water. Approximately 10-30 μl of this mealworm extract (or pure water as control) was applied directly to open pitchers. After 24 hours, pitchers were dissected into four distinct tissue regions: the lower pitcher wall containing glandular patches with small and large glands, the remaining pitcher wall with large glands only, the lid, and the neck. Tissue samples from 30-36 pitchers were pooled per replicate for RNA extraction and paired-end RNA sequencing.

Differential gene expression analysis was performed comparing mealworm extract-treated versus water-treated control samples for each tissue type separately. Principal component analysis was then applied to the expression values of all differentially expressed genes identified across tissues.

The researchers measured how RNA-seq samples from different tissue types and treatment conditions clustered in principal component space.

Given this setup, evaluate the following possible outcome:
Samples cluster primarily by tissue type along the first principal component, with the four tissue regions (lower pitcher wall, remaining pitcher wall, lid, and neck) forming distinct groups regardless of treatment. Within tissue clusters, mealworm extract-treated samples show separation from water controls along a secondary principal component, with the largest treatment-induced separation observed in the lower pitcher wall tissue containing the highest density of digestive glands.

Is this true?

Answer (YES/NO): NO